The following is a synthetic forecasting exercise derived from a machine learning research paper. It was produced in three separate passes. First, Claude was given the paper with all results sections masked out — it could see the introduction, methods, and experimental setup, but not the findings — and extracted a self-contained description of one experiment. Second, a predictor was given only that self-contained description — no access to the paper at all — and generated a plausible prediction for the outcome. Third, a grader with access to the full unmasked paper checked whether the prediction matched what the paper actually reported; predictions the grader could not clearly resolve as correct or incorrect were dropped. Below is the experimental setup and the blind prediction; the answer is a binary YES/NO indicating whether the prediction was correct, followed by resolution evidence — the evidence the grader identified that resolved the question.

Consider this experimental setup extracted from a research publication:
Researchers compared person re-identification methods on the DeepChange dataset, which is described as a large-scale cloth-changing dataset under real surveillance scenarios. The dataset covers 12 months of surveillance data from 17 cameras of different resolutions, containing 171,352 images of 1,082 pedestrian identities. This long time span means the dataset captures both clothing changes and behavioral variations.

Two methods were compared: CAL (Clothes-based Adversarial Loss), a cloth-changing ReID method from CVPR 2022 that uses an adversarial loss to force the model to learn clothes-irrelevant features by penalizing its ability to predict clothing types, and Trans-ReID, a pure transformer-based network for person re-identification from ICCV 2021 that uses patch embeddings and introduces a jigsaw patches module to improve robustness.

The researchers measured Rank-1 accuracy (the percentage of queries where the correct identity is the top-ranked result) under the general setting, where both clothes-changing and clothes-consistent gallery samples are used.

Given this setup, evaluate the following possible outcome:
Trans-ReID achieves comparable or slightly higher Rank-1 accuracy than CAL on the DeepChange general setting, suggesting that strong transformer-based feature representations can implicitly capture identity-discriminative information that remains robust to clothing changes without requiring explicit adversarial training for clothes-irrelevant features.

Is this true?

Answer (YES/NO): NO